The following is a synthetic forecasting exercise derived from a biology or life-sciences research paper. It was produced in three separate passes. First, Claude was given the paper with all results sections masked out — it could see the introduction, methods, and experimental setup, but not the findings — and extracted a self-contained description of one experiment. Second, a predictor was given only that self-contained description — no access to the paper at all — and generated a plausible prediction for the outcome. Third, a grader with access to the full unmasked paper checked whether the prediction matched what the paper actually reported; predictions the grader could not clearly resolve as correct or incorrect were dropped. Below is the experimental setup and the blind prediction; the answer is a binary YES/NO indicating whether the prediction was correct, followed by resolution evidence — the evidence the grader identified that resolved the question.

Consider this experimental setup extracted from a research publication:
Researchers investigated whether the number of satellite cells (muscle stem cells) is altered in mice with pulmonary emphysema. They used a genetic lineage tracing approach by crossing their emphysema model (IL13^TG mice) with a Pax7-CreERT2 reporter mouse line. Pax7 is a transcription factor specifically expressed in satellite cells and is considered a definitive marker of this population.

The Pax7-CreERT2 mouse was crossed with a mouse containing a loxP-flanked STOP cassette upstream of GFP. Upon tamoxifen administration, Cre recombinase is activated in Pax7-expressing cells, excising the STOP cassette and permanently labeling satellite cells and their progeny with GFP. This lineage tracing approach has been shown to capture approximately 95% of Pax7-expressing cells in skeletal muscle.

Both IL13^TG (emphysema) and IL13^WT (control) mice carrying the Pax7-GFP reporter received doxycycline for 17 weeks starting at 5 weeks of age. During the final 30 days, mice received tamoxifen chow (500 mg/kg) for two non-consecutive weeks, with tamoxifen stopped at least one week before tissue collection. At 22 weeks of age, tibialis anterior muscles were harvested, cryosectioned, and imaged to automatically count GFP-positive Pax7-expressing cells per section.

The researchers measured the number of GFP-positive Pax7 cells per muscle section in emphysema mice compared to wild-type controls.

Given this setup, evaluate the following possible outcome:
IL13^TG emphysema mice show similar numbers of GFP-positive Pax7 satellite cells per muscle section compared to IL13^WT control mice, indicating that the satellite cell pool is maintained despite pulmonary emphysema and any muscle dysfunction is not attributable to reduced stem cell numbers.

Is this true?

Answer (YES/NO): YES